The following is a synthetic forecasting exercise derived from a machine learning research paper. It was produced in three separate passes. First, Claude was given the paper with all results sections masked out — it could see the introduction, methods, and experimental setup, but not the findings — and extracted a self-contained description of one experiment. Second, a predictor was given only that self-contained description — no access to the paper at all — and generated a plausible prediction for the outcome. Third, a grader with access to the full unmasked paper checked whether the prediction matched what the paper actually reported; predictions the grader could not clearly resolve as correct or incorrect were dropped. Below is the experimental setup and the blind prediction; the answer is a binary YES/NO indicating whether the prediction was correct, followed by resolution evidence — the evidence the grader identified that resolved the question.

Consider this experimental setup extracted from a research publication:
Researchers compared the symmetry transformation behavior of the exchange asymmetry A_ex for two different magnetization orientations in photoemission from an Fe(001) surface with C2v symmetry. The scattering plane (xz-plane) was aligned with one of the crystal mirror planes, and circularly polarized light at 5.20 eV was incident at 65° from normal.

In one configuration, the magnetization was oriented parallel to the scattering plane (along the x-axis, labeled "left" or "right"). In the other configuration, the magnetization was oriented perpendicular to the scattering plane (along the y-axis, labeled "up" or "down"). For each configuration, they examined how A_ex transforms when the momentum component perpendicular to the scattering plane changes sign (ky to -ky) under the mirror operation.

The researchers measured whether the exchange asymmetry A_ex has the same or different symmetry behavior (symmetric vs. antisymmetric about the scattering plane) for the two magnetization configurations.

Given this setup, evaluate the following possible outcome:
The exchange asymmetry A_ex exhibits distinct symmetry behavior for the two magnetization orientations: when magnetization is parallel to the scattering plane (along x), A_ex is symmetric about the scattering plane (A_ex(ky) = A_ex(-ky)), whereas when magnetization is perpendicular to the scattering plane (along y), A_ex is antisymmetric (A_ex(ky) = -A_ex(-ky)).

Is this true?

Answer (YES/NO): YES